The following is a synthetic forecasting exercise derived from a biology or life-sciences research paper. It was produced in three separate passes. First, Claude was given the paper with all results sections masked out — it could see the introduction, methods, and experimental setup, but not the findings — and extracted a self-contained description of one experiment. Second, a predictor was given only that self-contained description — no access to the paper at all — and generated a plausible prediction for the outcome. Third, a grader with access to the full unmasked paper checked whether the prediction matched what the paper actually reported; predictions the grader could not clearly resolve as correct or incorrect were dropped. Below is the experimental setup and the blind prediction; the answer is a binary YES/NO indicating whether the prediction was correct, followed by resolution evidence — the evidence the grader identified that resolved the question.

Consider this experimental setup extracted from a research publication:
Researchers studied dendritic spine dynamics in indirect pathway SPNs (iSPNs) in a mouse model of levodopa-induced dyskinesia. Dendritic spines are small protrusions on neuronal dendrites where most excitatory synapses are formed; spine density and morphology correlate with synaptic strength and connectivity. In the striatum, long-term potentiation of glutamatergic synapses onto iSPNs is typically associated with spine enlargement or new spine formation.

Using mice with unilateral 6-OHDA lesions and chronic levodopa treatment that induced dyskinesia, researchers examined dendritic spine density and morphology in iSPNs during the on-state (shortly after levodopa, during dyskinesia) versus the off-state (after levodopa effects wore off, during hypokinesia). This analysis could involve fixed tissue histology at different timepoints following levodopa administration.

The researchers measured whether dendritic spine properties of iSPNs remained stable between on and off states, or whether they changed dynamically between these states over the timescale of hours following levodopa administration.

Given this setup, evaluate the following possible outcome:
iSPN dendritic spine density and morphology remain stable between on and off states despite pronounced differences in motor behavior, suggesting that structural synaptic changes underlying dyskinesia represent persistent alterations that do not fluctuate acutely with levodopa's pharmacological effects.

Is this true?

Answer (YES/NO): NO